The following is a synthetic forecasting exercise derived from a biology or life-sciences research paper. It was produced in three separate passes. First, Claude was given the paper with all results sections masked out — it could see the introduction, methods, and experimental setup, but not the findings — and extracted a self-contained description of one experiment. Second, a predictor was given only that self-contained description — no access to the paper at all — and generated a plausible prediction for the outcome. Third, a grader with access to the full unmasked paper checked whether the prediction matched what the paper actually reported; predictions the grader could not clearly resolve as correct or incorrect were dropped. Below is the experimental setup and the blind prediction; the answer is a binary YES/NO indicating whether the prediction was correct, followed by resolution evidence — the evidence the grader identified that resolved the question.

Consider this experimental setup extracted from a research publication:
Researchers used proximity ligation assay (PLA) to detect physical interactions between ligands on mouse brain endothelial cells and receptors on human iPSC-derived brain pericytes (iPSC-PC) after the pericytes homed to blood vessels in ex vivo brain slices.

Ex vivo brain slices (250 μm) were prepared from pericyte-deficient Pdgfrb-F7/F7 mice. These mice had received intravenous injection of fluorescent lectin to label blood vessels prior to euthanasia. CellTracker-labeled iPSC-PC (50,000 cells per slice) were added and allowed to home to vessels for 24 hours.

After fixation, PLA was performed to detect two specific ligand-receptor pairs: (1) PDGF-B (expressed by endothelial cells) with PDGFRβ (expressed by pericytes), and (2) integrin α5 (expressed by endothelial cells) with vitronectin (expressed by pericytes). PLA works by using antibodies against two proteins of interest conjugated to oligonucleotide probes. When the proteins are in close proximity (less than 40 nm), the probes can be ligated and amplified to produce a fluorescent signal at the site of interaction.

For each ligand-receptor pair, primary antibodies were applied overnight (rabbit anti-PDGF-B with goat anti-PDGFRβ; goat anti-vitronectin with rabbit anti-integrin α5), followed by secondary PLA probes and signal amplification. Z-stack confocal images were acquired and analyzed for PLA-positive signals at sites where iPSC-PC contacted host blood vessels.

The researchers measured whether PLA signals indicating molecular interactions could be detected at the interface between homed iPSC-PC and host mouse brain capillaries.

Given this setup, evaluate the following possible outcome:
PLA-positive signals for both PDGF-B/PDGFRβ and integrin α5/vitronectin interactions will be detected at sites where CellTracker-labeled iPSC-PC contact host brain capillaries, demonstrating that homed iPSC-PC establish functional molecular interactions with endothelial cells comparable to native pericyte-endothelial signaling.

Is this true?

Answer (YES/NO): YES